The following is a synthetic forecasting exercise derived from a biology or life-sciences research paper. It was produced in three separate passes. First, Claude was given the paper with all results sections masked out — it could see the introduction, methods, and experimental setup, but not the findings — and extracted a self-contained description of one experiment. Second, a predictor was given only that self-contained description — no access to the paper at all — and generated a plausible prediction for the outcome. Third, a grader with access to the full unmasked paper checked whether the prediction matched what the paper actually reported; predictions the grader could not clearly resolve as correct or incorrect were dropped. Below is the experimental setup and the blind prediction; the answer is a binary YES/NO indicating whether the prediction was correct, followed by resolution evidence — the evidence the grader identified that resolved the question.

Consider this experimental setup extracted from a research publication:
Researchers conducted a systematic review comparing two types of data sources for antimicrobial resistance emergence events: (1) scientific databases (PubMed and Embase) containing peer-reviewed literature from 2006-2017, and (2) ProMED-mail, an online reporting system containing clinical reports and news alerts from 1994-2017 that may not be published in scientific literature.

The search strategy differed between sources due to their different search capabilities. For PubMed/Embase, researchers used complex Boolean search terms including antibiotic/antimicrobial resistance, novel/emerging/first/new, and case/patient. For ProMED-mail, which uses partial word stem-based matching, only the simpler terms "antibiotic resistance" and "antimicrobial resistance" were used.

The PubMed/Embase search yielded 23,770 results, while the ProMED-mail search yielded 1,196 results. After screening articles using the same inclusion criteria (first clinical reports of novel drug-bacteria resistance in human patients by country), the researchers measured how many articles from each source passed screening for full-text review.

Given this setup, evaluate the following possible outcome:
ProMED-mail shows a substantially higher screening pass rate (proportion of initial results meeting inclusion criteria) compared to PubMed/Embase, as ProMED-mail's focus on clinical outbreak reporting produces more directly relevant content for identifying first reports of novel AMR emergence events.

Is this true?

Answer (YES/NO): YES